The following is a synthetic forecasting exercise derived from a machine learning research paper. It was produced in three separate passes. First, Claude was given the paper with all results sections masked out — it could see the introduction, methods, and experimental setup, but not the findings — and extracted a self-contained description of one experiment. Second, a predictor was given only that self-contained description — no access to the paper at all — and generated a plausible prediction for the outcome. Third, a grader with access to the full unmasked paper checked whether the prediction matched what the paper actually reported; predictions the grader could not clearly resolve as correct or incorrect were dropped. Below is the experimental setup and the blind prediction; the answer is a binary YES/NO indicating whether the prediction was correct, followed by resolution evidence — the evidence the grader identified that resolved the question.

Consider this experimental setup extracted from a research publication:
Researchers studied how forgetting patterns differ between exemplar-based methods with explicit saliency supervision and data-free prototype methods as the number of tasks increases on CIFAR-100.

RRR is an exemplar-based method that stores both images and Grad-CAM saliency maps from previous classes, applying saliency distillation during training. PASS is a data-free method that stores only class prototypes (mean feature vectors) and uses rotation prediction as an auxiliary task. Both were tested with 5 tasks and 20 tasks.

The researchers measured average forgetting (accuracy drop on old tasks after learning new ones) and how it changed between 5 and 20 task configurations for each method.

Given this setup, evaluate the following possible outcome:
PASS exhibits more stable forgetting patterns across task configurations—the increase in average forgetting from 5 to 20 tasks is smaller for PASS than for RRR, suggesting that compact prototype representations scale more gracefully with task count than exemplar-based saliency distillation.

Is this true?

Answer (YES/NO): NO